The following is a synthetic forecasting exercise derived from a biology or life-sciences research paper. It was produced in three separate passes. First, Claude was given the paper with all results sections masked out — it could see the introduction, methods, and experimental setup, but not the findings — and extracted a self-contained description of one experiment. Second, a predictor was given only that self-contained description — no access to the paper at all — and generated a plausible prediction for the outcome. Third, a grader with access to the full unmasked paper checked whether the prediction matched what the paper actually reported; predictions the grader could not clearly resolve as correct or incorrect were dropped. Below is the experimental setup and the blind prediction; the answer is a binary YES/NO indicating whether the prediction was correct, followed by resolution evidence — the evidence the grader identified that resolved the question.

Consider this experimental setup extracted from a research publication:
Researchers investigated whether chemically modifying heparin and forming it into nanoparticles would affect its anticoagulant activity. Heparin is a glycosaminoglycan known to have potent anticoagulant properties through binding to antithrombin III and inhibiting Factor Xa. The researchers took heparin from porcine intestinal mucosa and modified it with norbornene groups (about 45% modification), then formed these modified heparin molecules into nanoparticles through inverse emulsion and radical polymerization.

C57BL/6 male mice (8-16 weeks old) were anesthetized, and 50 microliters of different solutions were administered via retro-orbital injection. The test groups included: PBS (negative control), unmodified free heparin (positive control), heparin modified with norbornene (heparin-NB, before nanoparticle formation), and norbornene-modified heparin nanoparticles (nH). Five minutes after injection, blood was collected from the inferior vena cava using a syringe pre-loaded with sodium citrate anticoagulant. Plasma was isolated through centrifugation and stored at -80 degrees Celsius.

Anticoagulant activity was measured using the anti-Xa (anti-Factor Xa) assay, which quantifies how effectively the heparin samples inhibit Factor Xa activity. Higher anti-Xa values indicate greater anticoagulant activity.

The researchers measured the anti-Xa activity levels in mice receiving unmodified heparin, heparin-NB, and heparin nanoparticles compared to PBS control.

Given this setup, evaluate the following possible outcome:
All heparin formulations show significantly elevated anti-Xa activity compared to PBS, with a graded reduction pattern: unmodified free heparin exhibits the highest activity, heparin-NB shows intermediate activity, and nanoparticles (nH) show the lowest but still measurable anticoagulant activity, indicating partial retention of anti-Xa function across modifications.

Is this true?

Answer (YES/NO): NO